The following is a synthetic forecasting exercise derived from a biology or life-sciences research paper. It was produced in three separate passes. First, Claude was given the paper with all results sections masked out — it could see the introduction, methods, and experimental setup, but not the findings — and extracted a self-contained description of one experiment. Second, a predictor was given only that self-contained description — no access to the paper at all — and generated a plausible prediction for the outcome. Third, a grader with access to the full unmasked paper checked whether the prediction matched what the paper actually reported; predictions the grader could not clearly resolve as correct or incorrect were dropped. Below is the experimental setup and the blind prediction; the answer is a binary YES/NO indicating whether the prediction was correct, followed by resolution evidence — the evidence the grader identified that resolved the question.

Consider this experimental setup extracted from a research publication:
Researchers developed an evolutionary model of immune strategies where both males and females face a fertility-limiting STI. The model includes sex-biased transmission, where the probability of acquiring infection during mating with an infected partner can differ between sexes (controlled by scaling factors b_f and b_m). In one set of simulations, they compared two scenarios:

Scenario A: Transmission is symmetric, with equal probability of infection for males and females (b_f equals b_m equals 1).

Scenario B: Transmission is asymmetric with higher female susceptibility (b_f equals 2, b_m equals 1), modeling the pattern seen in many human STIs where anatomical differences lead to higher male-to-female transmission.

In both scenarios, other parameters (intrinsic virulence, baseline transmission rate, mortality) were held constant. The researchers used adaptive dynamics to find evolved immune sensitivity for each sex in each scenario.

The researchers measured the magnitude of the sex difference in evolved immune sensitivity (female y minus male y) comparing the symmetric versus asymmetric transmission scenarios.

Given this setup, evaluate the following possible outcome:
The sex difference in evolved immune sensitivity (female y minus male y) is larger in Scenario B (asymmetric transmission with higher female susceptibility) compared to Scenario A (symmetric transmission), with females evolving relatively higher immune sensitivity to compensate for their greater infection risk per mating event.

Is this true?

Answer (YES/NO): NO